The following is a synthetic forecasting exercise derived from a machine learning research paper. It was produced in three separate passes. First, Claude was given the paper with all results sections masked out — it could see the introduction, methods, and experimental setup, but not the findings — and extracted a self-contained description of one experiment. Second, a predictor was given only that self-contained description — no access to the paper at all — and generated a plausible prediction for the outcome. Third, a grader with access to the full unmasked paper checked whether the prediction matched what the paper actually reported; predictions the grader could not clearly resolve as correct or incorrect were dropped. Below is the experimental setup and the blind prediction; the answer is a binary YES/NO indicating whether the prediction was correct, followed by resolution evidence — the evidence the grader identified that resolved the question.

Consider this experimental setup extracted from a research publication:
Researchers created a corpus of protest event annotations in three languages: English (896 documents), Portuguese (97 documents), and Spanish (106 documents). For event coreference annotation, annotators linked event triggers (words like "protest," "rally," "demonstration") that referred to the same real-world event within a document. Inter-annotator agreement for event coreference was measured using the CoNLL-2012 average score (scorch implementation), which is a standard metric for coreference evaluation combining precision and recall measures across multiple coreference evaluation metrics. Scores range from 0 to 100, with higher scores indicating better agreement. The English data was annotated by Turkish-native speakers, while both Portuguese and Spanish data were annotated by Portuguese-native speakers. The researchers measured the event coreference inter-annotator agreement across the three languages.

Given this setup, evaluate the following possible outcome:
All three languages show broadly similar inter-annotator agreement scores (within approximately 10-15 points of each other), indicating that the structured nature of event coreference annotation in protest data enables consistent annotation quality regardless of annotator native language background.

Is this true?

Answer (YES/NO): NO